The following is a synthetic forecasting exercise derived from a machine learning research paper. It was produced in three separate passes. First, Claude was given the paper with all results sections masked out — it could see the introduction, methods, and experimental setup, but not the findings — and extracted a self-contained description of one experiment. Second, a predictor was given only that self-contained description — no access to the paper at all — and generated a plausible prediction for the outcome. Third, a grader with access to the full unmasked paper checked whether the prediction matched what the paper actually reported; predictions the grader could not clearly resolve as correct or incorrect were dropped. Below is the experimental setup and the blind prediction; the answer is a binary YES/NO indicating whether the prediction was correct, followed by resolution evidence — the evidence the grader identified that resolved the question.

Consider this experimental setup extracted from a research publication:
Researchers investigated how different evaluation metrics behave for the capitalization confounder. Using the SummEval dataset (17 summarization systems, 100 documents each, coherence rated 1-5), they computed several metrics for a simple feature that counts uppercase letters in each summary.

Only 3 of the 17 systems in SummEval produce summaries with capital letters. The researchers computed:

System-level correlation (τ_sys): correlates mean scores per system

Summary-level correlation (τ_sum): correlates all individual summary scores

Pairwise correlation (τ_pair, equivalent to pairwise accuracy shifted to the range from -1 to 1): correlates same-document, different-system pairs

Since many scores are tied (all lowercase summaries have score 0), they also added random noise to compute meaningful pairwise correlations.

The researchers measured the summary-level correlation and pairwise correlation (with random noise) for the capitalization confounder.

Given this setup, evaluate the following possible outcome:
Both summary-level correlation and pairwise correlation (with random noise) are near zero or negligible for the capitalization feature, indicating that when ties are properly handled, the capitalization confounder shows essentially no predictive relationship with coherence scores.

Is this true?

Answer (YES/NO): NO